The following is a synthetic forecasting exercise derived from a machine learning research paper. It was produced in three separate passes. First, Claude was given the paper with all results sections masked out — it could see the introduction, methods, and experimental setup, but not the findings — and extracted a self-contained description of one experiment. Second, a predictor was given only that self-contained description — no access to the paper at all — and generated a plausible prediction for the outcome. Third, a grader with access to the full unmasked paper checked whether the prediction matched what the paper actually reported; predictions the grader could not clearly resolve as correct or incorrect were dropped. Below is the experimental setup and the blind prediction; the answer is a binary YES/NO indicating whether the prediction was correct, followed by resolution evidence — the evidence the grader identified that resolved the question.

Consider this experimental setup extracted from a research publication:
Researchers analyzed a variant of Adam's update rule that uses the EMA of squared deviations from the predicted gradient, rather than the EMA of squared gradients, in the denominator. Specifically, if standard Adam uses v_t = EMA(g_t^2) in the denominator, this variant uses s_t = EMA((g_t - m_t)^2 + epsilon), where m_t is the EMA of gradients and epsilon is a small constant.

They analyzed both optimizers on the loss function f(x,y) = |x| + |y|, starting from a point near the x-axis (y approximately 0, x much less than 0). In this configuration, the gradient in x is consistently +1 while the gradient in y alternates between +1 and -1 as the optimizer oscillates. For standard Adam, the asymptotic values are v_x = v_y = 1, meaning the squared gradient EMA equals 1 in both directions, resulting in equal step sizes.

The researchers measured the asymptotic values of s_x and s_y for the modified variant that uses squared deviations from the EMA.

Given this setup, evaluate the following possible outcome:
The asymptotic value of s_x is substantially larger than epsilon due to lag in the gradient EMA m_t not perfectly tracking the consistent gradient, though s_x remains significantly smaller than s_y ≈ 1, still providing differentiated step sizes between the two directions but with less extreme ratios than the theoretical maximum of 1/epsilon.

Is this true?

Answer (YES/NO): NO